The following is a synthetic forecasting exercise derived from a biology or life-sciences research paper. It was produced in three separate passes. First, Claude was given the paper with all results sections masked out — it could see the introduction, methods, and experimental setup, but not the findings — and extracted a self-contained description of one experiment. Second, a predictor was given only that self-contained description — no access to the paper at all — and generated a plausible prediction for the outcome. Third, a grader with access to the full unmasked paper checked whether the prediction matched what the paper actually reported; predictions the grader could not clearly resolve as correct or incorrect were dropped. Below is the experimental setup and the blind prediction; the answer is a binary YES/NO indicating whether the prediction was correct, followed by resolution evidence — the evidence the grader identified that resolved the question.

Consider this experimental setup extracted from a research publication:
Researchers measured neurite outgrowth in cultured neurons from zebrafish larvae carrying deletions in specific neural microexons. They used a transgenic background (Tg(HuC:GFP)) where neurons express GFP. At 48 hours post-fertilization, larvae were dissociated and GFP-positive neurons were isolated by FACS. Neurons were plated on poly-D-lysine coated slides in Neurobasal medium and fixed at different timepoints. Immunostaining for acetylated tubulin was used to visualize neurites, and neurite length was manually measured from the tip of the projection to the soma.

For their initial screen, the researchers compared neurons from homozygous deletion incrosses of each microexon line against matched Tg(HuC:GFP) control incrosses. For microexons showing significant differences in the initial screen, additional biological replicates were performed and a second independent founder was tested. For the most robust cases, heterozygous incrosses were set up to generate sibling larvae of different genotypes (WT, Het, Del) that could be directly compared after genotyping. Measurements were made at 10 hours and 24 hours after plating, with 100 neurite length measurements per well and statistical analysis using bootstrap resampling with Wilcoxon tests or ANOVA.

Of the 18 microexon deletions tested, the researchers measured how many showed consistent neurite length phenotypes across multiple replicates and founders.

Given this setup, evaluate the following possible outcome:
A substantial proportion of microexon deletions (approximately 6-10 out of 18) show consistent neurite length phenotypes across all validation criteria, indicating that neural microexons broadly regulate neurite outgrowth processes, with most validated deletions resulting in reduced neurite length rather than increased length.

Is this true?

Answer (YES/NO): NO